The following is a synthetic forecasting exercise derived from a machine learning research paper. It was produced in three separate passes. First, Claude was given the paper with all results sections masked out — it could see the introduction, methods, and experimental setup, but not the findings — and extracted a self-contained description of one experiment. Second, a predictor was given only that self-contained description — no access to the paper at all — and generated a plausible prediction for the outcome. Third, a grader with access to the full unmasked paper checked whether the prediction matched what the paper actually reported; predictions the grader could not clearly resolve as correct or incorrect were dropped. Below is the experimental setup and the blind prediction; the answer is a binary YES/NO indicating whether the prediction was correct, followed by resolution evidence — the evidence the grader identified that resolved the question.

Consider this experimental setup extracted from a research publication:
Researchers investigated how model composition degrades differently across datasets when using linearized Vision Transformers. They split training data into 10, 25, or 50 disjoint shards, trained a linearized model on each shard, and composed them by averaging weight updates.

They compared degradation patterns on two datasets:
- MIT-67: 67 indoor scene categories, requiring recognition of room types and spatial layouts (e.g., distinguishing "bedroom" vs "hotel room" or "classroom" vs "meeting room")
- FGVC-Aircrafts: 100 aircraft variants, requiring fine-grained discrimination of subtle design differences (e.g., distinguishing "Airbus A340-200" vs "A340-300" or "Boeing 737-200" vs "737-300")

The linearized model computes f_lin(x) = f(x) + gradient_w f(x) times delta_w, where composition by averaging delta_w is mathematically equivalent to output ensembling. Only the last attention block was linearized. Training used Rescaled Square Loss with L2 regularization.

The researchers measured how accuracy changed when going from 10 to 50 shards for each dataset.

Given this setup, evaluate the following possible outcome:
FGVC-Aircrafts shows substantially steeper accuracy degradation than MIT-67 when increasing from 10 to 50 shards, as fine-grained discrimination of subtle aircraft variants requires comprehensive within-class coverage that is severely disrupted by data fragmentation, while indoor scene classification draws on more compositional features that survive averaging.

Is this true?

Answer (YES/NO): YES